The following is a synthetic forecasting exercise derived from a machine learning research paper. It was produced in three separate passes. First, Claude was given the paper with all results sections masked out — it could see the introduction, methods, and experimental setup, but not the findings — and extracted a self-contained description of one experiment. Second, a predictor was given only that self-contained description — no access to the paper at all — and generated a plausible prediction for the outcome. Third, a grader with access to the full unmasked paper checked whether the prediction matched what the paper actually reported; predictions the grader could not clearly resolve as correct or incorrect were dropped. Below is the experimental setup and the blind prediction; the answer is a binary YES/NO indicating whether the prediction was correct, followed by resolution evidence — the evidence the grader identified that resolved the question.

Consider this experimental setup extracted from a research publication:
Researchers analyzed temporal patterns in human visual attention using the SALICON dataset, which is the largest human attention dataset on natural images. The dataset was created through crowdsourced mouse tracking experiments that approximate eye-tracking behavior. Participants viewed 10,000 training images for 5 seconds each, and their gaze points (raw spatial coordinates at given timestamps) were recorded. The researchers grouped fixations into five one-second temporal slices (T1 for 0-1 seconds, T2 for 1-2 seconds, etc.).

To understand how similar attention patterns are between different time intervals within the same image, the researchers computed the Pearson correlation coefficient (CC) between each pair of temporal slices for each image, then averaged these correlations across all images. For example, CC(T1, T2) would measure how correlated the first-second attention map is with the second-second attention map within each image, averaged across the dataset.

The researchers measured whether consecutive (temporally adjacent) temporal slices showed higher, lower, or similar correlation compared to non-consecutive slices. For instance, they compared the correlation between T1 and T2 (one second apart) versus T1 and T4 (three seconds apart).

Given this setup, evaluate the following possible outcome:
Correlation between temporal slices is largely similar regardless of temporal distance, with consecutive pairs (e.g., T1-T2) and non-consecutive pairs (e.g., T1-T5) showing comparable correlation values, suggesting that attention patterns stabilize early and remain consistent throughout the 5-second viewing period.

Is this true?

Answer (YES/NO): NO